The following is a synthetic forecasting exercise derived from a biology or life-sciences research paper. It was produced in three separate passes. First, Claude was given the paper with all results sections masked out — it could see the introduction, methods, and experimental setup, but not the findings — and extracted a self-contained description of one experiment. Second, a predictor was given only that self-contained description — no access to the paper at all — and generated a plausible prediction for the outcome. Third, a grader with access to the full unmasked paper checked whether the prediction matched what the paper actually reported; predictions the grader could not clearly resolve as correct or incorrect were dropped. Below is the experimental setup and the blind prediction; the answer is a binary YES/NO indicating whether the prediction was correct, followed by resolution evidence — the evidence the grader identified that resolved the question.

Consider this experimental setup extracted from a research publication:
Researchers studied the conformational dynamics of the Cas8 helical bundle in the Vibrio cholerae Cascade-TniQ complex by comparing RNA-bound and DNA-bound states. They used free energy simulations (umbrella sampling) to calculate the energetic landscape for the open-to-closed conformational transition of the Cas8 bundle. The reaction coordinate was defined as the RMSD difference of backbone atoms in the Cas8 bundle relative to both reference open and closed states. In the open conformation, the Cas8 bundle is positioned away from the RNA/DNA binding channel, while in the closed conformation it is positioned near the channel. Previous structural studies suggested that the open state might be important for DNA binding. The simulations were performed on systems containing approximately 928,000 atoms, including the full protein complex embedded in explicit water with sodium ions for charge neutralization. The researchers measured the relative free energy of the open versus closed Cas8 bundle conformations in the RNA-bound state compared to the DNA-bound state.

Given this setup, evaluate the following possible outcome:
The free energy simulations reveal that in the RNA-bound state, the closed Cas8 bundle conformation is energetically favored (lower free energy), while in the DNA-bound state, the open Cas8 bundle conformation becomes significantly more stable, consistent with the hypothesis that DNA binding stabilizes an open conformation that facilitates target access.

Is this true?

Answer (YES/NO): NO